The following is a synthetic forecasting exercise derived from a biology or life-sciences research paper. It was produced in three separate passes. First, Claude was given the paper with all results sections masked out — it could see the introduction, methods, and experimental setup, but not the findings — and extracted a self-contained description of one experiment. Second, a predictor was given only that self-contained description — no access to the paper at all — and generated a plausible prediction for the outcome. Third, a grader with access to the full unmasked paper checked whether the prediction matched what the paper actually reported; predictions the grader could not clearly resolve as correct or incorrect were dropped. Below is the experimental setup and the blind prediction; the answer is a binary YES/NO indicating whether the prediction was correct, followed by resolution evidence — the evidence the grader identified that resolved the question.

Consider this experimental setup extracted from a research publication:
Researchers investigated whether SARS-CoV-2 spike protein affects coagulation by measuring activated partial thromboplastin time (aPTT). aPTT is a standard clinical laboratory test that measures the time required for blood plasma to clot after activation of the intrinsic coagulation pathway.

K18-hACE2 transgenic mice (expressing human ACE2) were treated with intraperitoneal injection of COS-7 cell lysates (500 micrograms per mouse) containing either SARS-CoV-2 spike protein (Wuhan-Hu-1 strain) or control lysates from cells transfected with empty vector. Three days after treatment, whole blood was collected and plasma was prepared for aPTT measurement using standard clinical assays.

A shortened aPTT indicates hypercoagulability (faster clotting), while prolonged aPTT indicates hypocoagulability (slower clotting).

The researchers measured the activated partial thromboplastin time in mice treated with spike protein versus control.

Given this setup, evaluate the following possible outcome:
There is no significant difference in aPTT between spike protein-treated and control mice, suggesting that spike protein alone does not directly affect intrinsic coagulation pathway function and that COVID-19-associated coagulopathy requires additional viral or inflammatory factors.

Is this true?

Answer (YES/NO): NO